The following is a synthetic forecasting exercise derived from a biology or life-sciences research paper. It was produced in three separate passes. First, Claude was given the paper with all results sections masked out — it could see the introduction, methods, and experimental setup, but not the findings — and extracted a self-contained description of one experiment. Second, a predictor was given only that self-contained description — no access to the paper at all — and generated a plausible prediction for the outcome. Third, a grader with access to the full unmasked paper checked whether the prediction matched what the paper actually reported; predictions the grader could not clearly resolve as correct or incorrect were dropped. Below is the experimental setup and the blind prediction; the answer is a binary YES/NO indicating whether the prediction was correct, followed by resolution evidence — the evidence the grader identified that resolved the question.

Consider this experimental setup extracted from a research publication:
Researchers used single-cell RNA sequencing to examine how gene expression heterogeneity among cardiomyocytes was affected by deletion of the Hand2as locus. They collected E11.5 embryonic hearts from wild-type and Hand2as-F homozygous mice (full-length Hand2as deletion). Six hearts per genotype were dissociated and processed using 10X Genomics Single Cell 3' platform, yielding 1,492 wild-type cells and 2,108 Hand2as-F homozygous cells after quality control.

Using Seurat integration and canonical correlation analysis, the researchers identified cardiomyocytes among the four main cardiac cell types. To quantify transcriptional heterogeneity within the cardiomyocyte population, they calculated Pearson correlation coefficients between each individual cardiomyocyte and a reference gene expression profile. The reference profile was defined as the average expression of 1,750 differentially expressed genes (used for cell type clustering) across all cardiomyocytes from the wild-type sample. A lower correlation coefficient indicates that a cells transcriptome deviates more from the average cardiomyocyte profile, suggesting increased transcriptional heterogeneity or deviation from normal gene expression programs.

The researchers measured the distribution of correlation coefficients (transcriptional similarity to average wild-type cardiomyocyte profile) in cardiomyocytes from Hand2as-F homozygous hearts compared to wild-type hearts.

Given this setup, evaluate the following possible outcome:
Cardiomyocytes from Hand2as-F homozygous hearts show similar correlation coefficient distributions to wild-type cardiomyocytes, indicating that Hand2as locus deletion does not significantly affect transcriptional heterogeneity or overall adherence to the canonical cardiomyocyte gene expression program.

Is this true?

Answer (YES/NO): YES